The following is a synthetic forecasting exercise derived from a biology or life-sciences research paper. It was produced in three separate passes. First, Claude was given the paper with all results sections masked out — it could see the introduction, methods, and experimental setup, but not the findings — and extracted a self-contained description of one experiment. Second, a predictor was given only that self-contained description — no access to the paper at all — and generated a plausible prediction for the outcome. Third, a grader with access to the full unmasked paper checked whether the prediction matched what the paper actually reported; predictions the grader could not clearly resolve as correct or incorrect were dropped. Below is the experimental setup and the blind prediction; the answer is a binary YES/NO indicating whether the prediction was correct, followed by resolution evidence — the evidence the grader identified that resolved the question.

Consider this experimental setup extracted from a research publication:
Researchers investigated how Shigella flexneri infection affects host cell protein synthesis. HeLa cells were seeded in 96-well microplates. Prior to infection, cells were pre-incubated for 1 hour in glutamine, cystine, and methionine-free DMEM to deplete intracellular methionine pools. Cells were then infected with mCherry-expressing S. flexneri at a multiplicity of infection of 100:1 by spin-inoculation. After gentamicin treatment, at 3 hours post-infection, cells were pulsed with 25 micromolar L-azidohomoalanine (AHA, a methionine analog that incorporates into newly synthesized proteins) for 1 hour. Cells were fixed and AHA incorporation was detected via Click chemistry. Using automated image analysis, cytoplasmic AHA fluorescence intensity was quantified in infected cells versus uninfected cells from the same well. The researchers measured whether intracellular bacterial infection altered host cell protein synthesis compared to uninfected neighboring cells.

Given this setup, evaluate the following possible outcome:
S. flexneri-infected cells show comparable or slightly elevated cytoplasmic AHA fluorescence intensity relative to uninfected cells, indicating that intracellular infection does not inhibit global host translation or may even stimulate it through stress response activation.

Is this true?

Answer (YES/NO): NO